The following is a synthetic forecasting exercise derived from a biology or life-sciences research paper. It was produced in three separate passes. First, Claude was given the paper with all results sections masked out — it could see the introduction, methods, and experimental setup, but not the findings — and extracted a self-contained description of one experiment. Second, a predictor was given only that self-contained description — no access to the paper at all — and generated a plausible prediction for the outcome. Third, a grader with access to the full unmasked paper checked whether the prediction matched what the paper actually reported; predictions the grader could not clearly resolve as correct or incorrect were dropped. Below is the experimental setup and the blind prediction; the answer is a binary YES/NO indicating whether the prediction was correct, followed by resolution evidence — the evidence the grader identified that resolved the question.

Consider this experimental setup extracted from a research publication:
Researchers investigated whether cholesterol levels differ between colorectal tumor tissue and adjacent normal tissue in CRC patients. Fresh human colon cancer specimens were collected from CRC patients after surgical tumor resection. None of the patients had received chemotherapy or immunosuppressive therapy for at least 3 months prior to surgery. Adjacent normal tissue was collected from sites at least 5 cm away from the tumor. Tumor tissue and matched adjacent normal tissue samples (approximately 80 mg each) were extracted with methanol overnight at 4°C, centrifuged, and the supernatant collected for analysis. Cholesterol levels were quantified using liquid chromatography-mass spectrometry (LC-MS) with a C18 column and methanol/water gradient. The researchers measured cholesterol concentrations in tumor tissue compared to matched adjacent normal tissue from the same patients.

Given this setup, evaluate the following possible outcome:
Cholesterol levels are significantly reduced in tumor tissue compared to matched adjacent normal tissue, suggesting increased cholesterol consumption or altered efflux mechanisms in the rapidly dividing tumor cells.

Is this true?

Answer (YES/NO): NO